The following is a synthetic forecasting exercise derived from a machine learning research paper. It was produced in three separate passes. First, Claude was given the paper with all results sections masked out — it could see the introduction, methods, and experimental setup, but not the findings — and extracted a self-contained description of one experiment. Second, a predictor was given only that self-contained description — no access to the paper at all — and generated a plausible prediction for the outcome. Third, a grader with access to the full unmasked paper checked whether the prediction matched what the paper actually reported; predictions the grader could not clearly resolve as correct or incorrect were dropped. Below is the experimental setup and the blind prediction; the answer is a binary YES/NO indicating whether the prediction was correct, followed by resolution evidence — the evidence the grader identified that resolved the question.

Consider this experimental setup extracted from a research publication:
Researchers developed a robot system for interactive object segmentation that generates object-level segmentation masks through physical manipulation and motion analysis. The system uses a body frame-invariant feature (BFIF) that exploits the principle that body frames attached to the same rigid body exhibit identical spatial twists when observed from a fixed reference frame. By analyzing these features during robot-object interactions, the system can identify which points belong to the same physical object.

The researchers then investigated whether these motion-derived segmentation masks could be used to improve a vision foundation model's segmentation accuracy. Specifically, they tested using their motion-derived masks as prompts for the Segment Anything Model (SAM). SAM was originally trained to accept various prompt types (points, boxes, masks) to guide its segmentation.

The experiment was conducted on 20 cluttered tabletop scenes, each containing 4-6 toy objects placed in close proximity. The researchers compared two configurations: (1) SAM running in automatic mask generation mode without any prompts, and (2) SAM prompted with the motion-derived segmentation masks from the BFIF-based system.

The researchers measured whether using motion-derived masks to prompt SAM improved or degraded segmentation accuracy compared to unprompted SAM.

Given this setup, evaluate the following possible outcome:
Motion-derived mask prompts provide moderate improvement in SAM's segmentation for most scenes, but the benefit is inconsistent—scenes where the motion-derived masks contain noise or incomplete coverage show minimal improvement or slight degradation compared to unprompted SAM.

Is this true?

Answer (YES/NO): NO